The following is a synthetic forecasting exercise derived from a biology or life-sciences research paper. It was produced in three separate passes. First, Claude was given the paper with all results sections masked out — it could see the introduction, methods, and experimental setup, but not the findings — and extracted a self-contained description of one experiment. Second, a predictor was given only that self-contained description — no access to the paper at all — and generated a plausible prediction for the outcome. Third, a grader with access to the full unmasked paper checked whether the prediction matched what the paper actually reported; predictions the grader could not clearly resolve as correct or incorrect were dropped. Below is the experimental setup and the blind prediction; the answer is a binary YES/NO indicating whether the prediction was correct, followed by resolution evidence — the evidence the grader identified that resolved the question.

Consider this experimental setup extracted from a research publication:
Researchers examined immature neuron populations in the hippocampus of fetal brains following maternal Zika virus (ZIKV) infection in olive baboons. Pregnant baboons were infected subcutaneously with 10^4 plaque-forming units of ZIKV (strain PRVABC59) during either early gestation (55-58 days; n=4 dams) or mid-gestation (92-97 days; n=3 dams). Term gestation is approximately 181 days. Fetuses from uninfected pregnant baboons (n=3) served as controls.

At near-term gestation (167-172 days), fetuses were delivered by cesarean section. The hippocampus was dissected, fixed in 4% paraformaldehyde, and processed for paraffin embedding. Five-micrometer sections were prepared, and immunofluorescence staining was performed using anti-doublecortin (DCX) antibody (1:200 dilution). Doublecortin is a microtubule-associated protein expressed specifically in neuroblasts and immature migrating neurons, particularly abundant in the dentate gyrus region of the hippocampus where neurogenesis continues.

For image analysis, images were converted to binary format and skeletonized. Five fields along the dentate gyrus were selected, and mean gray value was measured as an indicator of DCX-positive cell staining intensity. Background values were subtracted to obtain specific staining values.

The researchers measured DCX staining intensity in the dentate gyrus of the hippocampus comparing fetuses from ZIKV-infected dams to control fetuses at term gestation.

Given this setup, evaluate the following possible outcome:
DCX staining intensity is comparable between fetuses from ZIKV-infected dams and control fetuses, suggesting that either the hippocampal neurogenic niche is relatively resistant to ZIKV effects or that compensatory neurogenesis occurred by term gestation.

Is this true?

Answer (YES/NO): NO